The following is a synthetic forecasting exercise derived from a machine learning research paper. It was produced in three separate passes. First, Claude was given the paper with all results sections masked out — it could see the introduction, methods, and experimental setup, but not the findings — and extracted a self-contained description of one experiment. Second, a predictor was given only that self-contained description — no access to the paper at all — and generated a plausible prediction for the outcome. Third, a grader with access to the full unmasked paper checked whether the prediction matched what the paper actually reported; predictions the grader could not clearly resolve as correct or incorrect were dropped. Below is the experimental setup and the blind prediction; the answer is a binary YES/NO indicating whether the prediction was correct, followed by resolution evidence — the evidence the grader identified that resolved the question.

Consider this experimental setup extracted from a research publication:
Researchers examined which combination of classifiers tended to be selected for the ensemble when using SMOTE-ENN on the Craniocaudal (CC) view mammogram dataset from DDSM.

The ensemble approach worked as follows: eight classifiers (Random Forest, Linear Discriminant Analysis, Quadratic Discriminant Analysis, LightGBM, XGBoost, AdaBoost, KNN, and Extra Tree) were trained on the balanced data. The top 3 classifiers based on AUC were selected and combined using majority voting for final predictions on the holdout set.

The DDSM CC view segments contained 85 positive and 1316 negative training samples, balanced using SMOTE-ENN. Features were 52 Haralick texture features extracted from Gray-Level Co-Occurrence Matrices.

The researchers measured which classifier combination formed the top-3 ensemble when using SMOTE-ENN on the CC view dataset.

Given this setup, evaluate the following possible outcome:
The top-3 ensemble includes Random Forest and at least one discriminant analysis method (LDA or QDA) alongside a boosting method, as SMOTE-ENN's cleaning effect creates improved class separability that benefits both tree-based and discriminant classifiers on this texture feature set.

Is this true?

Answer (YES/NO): NO